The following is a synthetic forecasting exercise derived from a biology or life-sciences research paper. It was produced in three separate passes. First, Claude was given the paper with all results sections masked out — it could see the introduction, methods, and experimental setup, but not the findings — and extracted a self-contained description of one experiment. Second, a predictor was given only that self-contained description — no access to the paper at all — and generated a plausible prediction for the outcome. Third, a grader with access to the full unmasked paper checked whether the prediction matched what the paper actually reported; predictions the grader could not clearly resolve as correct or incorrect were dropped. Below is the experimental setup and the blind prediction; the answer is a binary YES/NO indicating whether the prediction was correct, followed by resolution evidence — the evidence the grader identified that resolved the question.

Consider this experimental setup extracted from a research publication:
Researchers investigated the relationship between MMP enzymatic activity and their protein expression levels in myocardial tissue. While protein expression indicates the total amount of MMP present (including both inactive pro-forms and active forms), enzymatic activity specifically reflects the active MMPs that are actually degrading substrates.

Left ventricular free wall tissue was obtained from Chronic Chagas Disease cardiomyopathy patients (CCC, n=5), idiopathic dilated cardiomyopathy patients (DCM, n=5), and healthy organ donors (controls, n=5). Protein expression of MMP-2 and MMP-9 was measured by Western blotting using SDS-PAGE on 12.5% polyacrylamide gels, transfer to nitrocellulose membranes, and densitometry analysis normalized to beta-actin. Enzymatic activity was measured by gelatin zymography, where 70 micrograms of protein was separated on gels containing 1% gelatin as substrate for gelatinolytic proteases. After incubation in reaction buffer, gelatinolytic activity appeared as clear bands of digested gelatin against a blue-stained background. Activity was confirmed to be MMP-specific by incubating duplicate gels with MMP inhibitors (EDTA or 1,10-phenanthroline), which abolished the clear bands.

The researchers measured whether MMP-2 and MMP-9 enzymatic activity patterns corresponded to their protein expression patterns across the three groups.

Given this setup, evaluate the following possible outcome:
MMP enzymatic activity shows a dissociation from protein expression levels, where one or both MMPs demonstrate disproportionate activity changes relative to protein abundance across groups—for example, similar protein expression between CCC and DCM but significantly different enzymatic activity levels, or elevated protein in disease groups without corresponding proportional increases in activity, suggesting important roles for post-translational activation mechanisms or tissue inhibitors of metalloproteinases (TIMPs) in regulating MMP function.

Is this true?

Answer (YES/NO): YES